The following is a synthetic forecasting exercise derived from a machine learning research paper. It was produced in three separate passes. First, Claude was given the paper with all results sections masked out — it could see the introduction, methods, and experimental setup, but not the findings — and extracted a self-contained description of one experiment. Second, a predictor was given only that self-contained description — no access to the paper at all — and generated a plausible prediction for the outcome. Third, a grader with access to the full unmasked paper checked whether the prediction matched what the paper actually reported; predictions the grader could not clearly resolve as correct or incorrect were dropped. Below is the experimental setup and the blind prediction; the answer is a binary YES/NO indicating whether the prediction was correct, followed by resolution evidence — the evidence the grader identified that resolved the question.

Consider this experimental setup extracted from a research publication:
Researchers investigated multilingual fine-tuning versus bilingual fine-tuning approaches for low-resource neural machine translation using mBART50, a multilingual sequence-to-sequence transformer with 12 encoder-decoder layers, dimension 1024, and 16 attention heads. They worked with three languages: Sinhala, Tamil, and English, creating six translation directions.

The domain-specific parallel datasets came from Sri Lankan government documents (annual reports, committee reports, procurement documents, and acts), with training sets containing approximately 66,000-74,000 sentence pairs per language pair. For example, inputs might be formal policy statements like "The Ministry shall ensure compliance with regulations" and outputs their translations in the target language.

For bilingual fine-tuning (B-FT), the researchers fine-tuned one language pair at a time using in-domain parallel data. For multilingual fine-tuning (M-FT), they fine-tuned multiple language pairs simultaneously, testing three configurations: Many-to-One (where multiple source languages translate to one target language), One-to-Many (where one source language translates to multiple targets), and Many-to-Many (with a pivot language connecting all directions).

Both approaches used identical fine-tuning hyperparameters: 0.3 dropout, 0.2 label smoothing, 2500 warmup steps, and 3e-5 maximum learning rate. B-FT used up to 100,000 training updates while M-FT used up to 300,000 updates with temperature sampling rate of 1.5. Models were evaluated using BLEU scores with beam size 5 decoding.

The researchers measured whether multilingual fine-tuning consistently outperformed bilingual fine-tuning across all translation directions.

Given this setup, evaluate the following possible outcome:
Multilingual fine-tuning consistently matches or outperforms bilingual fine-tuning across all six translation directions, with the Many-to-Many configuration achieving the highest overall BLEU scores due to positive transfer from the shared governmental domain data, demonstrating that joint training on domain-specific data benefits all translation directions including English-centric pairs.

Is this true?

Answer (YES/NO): NO